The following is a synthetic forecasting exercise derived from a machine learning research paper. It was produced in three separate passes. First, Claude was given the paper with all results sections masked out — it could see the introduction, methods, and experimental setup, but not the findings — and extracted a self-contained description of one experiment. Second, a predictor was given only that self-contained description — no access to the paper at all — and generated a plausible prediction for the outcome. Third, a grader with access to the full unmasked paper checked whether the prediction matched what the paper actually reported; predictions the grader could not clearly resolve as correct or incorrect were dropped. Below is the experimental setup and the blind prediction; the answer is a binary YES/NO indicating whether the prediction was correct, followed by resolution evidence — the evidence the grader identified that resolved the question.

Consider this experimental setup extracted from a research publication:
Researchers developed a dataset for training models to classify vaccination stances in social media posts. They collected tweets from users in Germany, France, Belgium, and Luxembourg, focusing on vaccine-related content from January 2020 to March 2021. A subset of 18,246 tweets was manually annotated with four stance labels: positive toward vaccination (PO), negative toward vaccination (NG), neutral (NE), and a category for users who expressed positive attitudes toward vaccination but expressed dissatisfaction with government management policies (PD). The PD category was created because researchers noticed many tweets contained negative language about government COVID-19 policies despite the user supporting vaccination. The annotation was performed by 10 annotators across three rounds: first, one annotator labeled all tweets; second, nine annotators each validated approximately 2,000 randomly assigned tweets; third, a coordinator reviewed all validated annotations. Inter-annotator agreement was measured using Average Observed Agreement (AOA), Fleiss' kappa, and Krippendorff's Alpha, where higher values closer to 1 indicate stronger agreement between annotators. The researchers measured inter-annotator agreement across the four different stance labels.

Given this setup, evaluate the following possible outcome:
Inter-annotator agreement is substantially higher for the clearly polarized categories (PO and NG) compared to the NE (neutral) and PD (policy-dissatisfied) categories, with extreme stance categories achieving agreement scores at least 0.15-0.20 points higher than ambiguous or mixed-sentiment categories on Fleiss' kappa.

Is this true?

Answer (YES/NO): NO